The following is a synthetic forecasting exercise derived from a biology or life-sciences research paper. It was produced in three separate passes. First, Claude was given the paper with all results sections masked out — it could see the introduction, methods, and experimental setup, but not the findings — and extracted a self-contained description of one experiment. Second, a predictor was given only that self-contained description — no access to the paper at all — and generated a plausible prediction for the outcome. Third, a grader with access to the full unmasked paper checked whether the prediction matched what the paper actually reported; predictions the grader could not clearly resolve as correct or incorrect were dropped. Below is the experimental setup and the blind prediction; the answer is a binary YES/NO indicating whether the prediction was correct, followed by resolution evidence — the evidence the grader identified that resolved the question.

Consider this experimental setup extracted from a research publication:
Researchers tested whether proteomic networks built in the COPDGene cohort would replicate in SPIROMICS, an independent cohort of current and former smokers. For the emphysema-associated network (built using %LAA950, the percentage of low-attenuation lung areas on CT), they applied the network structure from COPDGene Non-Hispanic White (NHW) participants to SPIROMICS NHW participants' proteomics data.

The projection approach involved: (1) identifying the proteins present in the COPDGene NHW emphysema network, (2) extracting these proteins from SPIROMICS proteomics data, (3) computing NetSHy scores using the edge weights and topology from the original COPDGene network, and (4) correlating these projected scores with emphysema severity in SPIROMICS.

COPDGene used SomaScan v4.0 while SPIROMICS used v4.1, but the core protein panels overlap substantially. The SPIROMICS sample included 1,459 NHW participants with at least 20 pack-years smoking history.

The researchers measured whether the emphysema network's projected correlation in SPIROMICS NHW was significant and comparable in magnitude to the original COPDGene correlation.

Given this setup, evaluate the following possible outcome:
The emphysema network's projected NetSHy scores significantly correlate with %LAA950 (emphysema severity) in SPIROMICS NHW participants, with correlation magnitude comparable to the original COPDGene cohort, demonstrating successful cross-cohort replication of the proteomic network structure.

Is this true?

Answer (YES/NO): YES